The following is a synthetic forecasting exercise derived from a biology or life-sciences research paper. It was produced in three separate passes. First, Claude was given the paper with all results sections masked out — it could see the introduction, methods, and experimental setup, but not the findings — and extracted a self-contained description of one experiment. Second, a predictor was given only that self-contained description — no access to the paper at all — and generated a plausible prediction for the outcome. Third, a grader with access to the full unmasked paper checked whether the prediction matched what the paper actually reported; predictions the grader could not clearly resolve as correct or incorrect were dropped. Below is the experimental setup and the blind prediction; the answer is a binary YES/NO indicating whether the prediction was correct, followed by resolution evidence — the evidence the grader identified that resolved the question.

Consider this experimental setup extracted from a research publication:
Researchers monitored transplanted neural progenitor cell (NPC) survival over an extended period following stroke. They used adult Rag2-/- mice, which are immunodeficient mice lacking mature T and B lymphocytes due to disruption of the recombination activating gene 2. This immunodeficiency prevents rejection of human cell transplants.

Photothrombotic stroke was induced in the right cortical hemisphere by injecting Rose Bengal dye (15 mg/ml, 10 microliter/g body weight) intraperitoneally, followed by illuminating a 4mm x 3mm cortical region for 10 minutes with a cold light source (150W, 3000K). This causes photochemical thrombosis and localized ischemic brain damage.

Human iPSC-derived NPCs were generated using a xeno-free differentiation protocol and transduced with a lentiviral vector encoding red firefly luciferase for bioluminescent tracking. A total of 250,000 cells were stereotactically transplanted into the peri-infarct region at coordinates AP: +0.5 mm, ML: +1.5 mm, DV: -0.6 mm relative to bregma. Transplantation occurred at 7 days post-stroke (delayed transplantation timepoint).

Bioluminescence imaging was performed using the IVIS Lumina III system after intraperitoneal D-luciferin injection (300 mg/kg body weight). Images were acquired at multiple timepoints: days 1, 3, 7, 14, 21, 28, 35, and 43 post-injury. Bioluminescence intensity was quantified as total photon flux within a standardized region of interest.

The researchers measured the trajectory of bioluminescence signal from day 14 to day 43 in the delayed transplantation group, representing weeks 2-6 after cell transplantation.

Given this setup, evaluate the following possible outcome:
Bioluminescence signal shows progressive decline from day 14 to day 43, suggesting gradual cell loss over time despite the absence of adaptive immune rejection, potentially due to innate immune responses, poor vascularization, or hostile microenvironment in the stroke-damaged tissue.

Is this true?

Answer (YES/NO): NO